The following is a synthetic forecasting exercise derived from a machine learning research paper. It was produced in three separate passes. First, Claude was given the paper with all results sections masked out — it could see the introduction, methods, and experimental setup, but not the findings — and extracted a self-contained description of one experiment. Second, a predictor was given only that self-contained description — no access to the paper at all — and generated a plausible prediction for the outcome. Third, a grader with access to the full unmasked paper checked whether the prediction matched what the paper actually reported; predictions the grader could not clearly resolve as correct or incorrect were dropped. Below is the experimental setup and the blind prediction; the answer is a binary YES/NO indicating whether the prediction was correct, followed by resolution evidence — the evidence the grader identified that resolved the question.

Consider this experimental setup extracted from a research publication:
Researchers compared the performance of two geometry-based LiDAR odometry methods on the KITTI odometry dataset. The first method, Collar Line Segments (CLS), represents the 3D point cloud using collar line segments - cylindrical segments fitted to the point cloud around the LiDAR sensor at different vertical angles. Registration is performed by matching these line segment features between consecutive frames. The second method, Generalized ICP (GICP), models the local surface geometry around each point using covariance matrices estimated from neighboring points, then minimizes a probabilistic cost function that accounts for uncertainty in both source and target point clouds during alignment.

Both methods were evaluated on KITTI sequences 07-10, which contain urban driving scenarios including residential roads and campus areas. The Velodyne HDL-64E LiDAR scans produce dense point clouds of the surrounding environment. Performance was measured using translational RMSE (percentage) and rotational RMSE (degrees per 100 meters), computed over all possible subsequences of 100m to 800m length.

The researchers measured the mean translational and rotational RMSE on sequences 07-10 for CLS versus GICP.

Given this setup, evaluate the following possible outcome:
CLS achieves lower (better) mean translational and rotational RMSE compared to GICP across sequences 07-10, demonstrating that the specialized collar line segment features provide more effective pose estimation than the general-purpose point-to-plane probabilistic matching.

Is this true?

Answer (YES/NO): NO